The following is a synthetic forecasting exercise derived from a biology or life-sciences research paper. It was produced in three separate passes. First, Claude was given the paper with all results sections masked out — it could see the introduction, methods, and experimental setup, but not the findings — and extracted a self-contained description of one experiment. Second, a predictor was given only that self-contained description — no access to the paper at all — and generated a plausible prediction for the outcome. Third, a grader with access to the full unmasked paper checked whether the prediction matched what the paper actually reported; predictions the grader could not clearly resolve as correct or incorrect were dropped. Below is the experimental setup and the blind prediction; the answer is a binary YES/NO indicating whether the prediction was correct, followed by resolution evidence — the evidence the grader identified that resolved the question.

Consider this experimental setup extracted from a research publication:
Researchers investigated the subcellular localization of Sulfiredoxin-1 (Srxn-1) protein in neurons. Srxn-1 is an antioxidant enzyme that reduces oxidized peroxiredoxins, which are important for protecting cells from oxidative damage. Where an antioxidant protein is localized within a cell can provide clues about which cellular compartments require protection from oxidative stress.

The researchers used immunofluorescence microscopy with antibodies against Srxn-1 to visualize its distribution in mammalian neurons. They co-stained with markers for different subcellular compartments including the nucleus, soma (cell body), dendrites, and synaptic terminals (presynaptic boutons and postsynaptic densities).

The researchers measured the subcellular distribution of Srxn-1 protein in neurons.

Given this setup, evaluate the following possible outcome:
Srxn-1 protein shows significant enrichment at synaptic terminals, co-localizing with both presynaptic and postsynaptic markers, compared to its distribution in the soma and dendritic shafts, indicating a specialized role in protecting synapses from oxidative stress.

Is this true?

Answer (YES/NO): NO